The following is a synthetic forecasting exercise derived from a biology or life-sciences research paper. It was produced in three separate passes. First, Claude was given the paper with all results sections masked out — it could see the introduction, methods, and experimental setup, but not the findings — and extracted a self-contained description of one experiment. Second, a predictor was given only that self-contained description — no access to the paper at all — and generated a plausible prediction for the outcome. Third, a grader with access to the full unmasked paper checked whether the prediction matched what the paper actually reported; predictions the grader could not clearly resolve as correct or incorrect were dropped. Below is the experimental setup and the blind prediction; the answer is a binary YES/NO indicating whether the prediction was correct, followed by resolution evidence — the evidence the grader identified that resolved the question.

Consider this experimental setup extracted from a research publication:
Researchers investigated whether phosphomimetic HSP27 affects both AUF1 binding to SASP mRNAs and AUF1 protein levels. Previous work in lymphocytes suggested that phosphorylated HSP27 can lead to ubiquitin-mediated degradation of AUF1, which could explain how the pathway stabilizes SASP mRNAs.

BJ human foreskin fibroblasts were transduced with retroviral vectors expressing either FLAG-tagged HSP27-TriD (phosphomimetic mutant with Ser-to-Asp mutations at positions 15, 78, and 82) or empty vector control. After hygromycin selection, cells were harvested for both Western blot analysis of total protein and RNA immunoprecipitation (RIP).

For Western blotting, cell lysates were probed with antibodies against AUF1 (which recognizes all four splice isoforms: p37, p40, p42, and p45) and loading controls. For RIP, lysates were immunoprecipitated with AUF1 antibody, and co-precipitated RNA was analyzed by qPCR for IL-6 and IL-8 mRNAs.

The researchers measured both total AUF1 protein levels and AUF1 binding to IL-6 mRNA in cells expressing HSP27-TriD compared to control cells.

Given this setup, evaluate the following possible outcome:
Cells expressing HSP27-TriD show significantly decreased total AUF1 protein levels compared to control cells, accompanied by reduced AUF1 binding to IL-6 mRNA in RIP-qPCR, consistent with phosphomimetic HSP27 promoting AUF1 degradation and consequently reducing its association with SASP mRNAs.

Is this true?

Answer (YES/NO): NO